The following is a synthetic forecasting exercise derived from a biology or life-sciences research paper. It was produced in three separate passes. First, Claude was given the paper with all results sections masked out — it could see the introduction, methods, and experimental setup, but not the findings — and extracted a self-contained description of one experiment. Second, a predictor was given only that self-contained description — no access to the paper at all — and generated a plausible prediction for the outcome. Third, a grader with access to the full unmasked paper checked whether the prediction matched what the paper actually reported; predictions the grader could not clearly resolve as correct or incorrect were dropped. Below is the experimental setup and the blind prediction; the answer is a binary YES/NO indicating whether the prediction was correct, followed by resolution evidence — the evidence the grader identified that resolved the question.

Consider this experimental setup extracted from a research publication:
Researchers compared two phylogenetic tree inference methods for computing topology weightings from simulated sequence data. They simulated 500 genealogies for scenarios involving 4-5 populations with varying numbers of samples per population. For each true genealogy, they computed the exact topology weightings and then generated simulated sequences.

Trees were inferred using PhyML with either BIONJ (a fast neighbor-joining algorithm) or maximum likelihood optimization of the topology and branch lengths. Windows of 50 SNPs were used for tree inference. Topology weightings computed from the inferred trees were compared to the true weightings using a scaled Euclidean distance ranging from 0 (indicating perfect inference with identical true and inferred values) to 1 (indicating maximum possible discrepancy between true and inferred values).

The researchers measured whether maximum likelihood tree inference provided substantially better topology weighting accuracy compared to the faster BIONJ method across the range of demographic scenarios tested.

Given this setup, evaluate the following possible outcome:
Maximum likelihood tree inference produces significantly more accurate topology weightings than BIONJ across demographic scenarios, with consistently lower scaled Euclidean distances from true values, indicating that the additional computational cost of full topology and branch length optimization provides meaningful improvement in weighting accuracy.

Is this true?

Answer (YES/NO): NO